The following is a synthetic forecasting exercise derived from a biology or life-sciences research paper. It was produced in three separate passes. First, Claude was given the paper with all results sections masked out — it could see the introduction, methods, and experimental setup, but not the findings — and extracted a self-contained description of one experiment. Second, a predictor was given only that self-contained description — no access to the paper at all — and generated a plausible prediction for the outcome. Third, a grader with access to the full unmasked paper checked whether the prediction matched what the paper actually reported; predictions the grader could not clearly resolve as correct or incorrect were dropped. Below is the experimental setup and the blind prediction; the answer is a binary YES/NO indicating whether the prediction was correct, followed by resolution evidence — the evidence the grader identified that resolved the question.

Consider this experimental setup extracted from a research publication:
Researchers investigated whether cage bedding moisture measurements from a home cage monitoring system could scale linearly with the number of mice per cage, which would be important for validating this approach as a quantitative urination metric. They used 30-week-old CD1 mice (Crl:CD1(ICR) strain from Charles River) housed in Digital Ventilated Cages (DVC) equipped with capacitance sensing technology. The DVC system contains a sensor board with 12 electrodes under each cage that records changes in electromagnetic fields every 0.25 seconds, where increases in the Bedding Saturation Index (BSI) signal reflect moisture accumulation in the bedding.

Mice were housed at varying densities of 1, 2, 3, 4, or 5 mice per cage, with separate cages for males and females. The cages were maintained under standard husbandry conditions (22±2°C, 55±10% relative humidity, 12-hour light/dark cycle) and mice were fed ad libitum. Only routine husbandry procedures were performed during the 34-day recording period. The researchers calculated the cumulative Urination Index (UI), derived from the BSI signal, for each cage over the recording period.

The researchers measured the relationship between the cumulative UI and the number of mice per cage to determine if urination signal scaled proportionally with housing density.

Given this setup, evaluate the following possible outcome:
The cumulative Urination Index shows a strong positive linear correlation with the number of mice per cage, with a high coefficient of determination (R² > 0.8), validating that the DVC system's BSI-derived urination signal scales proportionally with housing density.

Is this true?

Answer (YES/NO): NO